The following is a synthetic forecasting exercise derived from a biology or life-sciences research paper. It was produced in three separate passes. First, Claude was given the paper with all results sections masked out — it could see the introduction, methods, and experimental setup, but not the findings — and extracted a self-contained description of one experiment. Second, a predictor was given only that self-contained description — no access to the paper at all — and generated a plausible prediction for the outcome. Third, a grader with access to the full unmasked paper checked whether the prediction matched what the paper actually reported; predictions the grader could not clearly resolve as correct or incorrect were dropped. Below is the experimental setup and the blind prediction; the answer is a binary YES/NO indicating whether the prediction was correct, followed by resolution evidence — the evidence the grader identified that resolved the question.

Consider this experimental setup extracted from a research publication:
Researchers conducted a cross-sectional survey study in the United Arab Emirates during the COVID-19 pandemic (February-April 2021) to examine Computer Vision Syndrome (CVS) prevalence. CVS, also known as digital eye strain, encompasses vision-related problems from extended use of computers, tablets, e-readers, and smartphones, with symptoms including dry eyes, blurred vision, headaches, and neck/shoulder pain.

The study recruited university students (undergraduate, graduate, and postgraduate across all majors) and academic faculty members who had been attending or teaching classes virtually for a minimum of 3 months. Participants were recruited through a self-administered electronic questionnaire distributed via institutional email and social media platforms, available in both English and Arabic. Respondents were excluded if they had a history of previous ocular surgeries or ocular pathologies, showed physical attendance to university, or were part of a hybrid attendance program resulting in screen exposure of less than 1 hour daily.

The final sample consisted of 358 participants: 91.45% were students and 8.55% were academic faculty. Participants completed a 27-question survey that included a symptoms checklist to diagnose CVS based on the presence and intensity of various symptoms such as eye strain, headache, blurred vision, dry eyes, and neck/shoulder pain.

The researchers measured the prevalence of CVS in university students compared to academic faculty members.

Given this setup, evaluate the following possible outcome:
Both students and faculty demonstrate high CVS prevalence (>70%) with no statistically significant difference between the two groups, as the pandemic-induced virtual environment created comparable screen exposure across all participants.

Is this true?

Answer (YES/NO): YES